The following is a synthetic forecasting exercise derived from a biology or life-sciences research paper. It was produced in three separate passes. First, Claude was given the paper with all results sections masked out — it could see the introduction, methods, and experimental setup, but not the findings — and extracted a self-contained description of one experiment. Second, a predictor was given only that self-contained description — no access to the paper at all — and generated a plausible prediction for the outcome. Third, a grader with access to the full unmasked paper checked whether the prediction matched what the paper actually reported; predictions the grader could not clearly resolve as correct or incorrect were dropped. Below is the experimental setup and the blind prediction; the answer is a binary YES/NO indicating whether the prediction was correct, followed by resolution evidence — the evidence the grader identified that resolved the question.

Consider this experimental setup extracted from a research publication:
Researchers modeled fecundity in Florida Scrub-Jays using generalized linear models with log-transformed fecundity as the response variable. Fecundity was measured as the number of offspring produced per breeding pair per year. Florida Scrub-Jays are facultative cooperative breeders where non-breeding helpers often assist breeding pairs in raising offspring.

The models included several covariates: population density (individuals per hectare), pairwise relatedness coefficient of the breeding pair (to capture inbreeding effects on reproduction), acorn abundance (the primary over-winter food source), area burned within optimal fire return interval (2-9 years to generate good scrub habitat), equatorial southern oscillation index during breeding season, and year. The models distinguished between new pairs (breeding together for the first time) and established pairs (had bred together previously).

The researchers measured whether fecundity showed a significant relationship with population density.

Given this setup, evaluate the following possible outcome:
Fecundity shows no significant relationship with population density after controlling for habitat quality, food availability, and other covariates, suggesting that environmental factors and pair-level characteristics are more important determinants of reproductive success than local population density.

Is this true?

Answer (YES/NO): NO